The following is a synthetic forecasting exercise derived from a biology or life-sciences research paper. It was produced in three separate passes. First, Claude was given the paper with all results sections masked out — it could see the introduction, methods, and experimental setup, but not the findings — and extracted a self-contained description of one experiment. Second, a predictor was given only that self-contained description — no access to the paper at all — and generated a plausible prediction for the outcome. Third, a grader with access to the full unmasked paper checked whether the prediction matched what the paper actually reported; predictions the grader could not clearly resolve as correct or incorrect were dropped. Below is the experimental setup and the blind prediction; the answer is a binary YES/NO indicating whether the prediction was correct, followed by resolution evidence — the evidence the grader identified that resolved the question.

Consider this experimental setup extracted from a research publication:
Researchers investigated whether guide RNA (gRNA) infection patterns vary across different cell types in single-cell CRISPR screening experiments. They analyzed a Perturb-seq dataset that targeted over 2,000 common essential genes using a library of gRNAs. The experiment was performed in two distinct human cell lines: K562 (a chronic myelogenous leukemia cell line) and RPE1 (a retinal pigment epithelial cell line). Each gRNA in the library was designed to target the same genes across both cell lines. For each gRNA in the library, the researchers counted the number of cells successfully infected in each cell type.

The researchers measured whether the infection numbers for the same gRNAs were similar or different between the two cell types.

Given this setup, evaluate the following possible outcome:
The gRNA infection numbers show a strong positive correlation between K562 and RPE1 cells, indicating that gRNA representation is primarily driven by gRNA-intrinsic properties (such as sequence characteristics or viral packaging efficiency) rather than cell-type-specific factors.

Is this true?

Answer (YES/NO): NO